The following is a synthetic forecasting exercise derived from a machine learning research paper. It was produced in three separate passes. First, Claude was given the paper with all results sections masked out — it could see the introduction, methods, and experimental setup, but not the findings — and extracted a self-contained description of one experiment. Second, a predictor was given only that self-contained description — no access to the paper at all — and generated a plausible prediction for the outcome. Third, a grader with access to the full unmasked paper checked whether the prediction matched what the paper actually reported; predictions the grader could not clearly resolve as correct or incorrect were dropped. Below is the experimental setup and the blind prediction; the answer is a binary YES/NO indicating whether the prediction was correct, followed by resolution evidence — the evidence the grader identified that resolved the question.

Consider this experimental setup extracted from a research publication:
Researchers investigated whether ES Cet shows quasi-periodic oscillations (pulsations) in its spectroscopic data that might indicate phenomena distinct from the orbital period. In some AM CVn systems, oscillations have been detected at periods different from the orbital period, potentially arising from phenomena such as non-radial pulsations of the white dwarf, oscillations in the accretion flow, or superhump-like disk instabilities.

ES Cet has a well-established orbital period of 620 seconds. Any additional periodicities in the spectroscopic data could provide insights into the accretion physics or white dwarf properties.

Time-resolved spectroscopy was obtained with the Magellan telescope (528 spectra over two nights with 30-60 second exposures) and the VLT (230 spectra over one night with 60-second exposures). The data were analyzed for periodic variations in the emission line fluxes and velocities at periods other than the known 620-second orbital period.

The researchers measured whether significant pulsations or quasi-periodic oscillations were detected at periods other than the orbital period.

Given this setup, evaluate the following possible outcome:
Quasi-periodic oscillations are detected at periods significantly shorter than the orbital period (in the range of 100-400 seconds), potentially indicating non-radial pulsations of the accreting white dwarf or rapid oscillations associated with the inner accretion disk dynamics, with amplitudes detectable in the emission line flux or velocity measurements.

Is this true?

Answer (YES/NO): NO